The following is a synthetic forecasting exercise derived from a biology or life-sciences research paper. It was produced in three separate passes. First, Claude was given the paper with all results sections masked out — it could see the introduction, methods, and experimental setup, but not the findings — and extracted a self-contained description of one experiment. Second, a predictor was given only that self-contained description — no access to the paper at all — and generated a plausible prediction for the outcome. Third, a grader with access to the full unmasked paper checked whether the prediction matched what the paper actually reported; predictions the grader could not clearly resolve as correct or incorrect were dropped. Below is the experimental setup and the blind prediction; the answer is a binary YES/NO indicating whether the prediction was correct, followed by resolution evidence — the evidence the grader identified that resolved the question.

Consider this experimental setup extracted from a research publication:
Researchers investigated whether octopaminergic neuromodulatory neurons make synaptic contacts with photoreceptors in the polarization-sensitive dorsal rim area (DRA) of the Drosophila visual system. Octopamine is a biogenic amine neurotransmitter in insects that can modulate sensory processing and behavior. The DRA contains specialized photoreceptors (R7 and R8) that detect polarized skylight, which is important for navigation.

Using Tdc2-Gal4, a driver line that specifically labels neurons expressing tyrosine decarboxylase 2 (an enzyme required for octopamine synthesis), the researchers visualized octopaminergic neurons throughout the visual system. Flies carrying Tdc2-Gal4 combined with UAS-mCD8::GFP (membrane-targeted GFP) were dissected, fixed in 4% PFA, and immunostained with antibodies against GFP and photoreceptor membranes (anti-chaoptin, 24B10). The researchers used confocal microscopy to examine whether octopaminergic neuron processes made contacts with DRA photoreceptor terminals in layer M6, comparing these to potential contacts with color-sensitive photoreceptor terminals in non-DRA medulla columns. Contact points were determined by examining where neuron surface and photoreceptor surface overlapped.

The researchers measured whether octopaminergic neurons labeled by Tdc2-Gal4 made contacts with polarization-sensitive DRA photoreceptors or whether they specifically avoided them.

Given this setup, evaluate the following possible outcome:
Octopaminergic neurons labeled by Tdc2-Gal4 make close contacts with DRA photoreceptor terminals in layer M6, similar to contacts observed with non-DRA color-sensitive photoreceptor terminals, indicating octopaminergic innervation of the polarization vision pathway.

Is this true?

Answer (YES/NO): NO